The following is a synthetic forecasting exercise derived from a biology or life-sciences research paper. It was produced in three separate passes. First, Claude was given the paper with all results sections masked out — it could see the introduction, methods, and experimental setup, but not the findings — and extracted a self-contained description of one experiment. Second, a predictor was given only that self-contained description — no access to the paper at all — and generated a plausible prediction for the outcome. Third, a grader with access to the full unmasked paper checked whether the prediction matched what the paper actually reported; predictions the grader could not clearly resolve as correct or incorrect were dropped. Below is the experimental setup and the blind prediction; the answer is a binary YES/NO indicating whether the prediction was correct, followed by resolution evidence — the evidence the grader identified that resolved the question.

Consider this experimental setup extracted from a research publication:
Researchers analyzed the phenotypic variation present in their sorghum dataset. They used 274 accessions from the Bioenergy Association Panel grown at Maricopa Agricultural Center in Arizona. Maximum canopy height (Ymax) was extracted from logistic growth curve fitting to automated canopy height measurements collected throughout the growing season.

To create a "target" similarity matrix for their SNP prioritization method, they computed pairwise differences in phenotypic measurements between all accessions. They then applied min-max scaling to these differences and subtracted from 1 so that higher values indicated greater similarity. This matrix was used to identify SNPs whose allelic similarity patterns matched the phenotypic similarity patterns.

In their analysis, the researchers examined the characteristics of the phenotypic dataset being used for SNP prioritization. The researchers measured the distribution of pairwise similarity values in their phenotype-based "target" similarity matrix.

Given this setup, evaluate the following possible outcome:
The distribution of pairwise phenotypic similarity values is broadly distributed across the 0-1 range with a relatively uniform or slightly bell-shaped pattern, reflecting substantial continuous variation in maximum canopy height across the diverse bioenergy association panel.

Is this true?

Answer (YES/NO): NO